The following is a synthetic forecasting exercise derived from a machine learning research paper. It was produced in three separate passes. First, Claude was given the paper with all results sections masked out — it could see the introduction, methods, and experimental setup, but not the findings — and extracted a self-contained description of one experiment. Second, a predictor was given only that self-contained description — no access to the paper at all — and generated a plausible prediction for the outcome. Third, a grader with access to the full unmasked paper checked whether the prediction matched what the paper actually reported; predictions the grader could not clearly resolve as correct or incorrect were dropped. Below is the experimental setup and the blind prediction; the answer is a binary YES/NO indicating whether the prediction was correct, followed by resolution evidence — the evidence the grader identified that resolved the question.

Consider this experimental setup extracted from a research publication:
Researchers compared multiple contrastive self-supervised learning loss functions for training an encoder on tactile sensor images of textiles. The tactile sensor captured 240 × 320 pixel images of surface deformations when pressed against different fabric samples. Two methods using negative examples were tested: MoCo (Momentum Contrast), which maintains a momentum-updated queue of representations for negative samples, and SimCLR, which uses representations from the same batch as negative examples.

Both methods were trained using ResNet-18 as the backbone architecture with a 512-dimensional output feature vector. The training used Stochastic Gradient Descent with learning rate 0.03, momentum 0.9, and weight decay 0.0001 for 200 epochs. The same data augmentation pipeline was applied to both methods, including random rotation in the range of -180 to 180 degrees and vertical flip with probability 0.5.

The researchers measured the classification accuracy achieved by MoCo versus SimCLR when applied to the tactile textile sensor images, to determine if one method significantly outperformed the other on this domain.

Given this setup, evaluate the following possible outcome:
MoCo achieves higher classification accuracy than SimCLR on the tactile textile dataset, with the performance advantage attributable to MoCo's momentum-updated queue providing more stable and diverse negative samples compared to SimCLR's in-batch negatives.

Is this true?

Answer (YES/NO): NO